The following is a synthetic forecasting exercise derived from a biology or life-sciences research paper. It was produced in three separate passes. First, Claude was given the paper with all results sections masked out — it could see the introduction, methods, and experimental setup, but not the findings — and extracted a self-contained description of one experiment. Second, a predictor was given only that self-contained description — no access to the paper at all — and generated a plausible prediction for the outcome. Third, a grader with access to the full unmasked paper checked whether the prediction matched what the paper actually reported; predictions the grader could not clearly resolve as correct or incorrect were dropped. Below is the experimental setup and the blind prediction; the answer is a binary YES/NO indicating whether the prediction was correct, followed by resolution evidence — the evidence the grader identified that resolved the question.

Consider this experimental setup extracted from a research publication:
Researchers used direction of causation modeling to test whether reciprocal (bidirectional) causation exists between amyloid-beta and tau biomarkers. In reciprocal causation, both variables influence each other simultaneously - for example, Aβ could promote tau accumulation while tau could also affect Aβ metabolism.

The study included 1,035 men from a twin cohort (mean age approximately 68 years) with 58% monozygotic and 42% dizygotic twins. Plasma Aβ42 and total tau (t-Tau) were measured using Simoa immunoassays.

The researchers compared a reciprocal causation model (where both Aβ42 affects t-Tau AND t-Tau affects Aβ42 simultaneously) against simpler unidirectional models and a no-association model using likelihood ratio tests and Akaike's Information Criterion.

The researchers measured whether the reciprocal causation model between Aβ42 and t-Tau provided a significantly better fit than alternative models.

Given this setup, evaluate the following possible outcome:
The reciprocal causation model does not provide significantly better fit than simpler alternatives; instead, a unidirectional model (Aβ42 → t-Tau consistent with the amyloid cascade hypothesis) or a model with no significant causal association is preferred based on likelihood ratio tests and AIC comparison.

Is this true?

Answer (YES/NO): NO